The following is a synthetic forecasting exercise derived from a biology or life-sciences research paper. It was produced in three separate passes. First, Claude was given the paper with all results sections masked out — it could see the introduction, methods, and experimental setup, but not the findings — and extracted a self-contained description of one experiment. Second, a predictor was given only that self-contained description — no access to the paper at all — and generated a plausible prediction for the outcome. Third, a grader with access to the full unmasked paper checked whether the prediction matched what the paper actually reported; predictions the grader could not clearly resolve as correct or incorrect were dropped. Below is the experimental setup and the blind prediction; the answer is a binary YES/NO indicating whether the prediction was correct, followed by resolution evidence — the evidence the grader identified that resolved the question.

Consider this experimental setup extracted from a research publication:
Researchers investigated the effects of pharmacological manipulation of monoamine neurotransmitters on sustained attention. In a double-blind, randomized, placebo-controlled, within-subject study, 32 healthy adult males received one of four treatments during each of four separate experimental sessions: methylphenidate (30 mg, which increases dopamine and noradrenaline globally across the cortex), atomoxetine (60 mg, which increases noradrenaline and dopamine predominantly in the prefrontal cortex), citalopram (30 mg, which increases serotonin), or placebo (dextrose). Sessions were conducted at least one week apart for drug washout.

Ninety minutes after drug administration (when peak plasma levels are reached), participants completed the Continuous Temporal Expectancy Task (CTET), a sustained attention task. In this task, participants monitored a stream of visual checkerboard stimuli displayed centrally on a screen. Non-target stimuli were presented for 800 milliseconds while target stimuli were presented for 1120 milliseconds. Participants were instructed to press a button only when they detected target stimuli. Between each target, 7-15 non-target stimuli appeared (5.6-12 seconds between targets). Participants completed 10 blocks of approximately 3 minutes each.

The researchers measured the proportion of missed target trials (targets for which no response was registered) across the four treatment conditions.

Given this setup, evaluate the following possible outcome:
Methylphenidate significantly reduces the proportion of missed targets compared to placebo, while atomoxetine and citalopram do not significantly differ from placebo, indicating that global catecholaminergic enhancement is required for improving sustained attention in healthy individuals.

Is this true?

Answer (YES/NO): NO